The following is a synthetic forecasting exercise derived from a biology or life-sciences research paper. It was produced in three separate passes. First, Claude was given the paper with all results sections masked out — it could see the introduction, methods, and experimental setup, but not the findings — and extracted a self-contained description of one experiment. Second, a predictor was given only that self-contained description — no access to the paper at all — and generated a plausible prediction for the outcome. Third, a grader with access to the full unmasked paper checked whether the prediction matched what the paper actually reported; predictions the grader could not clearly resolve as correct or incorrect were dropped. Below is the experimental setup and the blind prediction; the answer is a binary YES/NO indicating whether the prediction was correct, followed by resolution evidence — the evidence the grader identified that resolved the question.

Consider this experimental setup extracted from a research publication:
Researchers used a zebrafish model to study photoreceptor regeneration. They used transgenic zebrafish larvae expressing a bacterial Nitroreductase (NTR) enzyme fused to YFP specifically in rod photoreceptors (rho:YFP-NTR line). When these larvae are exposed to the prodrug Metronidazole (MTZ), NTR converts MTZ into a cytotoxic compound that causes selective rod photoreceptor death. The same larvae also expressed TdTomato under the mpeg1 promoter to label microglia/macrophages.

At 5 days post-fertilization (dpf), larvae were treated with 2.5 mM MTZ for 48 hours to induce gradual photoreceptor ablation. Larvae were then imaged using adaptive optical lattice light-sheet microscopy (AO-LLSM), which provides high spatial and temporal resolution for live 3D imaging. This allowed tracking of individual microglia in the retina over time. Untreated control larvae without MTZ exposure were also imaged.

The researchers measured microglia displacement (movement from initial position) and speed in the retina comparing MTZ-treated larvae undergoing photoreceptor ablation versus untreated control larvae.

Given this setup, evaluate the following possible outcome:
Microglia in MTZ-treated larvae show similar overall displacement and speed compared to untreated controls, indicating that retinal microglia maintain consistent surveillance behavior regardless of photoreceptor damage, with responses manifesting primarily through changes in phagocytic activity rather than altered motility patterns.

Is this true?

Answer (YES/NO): NO